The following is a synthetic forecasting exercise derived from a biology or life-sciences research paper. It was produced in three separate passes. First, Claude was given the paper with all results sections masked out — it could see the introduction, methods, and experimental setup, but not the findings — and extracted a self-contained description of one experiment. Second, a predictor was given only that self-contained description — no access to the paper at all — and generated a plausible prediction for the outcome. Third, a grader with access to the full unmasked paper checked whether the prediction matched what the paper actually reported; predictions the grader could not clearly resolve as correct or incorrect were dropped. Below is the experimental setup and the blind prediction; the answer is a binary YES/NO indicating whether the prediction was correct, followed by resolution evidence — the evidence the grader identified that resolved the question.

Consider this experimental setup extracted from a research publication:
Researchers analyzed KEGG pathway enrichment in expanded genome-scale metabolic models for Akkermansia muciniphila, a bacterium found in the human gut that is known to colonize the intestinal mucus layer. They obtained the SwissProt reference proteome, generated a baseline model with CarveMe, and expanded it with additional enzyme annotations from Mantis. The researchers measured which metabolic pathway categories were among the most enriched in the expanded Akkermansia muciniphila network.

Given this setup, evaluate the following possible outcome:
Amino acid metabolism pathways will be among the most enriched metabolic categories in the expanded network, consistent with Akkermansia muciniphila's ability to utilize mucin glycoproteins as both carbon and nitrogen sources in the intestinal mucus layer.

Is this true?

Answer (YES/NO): NO